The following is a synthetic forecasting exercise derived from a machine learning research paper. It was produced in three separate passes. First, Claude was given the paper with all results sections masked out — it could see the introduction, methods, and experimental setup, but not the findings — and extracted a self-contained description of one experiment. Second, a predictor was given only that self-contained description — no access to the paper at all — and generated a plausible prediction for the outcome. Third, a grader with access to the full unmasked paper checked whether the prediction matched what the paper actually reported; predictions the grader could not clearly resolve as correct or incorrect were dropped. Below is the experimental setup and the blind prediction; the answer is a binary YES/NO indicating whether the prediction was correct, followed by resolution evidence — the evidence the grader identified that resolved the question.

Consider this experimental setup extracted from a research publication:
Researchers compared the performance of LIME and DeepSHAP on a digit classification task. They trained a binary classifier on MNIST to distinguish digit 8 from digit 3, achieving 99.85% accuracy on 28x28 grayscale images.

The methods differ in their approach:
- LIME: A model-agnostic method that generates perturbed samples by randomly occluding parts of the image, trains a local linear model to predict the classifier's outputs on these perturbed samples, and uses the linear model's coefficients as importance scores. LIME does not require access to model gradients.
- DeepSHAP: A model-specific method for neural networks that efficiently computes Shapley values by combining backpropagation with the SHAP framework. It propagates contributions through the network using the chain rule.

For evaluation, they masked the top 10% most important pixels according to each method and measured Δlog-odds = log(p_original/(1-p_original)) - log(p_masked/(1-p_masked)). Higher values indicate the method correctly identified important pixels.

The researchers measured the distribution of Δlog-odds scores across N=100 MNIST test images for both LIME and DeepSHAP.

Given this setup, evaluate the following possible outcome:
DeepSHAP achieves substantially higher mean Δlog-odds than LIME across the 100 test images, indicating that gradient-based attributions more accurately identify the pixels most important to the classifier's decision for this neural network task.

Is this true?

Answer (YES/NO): YES